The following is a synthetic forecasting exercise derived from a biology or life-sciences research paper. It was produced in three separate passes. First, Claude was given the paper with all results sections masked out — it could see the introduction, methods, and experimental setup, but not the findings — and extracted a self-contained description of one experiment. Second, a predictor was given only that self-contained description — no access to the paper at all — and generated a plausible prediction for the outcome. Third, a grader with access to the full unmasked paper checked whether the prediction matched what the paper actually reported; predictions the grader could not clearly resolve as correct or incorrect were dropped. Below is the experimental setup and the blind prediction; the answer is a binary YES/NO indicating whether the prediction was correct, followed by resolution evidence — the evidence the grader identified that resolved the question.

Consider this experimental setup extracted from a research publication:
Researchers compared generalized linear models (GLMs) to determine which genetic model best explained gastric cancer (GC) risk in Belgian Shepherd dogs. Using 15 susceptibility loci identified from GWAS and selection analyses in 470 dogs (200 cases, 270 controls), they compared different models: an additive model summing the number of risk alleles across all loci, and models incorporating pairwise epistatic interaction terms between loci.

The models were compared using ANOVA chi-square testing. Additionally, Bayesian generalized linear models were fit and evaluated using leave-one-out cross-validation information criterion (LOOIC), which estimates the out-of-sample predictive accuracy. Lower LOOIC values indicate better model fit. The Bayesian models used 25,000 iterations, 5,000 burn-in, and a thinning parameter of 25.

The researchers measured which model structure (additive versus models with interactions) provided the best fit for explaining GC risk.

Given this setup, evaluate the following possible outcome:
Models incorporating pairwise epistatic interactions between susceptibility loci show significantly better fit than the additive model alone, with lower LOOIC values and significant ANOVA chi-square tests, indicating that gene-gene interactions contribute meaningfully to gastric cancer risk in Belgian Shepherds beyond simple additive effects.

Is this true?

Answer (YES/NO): NO